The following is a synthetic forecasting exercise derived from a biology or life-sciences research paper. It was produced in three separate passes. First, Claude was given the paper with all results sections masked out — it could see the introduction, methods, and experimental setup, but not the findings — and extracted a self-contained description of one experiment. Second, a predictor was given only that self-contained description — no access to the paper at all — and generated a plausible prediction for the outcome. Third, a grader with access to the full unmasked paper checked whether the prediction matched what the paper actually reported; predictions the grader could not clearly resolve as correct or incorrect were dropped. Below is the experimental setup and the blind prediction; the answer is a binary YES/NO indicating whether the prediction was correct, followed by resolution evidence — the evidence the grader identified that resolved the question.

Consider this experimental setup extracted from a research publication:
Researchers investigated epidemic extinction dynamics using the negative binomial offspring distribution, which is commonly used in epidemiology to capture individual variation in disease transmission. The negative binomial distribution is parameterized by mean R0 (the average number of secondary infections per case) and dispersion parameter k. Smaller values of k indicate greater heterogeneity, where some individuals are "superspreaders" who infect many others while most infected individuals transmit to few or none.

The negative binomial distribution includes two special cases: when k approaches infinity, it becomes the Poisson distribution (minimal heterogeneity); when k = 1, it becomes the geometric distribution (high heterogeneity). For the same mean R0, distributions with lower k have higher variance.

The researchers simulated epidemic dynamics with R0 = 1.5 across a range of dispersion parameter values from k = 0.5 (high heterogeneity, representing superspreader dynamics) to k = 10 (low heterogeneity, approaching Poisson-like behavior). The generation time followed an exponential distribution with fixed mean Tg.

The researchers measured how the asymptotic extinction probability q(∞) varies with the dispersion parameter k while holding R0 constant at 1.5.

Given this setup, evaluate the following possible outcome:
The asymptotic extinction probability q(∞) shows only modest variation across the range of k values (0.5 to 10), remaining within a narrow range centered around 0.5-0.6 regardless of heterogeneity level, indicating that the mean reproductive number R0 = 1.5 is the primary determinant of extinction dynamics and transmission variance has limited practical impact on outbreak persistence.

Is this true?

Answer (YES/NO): NO